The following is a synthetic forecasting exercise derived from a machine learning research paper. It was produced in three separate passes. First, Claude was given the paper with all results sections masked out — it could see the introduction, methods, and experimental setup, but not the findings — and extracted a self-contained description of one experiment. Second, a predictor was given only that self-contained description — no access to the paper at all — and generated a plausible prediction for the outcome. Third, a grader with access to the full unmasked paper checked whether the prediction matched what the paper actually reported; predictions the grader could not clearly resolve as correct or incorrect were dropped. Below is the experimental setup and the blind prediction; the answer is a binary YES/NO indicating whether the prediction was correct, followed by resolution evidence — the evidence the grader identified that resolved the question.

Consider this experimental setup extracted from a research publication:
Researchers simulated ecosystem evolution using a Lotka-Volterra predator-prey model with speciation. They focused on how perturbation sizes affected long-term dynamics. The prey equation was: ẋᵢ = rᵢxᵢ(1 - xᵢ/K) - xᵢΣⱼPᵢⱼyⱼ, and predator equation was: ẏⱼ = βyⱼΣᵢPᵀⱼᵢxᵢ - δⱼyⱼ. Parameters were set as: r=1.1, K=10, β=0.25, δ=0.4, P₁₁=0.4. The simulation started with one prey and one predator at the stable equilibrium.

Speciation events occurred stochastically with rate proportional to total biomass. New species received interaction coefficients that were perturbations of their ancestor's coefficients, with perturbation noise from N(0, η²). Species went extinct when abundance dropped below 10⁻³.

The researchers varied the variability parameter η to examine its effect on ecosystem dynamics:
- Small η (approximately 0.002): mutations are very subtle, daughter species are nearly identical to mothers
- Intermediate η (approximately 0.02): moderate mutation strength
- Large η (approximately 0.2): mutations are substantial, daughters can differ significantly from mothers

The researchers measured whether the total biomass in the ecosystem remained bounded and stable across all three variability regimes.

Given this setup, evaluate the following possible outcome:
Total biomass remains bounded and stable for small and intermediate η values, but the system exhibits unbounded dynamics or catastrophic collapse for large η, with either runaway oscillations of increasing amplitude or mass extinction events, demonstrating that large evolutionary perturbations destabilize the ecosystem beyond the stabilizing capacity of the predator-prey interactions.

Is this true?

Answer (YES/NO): NO